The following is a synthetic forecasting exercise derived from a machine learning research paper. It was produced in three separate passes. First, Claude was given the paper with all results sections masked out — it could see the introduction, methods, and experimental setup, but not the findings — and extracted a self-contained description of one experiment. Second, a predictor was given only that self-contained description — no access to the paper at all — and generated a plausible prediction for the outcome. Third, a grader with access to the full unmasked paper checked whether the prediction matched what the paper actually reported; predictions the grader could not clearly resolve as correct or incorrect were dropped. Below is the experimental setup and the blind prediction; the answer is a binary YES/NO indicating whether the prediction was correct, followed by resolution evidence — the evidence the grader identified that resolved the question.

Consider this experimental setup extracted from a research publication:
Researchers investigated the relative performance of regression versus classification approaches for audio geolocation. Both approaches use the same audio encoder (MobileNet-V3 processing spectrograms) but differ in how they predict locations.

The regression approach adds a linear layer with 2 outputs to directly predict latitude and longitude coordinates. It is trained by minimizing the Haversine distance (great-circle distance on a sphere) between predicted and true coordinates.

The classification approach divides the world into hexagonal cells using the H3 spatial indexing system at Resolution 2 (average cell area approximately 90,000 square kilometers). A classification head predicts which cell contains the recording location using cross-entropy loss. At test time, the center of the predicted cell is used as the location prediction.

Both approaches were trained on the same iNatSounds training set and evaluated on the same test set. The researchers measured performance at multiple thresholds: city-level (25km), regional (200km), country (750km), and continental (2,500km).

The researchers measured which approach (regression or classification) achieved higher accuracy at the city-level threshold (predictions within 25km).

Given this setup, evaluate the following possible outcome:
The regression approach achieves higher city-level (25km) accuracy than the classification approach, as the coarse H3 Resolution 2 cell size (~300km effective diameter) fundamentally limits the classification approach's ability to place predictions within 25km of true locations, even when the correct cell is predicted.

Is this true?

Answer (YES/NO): NO